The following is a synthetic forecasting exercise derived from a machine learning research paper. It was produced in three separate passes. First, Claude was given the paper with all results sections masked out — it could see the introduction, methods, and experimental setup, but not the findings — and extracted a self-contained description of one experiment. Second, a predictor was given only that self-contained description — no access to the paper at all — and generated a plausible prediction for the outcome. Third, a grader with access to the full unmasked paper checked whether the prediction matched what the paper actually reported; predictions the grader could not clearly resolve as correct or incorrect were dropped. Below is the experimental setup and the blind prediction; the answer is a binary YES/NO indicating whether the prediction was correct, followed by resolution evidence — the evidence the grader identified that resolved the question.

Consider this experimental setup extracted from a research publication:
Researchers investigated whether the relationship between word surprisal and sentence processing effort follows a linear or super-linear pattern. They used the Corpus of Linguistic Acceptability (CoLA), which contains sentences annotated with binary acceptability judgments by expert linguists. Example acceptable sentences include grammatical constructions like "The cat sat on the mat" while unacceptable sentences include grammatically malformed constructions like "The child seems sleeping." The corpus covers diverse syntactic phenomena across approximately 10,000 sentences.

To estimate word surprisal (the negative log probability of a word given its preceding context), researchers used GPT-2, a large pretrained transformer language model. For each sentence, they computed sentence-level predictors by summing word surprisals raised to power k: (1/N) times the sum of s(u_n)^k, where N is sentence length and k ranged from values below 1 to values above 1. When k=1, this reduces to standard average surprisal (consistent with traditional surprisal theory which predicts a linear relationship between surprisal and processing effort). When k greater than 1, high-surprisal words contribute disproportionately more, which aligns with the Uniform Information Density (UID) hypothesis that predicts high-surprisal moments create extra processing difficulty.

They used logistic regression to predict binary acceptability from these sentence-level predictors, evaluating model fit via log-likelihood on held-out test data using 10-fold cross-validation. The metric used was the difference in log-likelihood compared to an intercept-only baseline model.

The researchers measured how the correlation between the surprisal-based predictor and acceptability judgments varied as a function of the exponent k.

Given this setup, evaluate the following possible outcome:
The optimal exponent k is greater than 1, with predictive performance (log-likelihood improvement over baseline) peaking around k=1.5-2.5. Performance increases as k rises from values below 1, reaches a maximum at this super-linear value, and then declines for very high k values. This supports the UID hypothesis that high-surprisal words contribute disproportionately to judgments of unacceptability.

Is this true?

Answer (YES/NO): YES